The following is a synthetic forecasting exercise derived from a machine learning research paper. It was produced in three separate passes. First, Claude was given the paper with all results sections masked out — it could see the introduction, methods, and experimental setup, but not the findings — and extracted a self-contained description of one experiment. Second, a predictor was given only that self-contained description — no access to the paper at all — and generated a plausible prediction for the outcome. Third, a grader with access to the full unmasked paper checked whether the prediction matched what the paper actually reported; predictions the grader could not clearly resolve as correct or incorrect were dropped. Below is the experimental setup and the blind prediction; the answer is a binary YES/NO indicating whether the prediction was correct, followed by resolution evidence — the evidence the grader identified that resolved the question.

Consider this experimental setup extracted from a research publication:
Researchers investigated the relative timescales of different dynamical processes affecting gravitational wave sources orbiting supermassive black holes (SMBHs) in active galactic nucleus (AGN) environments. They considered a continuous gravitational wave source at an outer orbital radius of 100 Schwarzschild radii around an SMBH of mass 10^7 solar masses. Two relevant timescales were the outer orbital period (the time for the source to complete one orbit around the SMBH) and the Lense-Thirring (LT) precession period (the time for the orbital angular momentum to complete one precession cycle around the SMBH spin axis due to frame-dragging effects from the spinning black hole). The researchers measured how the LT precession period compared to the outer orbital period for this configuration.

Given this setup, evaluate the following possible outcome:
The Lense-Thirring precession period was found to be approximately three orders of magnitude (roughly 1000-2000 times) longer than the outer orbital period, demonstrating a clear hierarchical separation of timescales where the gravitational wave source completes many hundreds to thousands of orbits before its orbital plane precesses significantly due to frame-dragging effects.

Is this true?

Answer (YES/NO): YES